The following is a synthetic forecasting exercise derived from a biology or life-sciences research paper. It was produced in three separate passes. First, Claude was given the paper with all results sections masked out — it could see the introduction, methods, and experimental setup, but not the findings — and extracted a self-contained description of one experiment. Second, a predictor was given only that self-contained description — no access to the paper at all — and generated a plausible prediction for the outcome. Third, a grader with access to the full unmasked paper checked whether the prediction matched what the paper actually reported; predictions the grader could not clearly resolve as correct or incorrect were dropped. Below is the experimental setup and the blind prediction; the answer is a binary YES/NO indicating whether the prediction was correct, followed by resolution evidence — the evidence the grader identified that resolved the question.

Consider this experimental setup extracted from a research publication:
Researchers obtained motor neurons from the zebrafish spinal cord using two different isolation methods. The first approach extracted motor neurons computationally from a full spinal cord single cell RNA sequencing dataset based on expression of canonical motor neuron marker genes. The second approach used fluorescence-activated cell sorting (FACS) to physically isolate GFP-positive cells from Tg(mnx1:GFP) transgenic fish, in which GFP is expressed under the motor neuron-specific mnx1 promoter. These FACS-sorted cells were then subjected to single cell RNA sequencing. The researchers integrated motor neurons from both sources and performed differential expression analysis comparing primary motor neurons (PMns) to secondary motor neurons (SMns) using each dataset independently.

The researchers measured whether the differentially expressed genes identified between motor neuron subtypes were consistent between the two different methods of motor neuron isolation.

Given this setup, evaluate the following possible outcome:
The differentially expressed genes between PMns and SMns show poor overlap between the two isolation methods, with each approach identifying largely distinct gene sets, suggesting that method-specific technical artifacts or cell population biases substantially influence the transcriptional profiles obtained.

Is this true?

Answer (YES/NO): NO